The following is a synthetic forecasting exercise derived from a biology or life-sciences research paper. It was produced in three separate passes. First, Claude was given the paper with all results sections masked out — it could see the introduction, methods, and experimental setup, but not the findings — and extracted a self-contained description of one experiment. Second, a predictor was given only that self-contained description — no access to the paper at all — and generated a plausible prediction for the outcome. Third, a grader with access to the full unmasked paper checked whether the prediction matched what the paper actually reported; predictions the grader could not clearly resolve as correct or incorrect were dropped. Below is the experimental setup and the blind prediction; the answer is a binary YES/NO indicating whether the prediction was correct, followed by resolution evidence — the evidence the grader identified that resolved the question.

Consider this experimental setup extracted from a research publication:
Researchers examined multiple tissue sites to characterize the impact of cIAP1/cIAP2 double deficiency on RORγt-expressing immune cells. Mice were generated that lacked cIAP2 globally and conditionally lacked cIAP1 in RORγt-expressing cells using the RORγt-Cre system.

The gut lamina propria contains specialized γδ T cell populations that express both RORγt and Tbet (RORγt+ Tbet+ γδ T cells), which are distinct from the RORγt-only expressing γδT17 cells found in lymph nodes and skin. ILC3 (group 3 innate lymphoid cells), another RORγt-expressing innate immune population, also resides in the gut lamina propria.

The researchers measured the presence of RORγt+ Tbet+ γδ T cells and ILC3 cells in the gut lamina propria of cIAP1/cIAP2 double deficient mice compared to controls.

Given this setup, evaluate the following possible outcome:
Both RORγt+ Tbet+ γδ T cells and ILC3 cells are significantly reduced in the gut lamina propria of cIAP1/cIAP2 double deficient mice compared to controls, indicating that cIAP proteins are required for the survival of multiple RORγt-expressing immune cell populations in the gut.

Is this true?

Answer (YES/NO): YES